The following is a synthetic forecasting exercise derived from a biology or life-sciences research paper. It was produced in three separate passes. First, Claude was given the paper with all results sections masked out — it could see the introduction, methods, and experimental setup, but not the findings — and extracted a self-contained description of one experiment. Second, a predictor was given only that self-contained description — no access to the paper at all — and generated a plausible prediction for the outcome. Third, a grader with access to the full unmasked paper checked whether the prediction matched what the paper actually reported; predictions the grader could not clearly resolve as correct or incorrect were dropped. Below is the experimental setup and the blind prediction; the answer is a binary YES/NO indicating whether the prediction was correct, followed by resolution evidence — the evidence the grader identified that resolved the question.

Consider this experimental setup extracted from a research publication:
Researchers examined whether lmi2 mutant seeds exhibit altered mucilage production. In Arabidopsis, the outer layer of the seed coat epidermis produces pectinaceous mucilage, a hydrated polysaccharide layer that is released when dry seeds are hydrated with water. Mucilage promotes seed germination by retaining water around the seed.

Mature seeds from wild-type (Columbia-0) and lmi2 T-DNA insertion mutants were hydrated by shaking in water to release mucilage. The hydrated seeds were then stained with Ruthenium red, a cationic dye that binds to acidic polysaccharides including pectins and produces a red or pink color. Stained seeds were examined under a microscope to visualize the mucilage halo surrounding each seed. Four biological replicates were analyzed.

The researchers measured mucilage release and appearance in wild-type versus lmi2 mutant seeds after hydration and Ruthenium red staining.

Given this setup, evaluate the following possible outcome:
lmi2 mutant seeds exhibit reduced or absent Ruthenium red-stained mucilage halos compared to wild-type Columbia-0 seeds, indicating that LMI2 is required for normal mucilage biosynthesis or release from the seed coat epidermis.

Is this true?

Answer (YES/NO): NO